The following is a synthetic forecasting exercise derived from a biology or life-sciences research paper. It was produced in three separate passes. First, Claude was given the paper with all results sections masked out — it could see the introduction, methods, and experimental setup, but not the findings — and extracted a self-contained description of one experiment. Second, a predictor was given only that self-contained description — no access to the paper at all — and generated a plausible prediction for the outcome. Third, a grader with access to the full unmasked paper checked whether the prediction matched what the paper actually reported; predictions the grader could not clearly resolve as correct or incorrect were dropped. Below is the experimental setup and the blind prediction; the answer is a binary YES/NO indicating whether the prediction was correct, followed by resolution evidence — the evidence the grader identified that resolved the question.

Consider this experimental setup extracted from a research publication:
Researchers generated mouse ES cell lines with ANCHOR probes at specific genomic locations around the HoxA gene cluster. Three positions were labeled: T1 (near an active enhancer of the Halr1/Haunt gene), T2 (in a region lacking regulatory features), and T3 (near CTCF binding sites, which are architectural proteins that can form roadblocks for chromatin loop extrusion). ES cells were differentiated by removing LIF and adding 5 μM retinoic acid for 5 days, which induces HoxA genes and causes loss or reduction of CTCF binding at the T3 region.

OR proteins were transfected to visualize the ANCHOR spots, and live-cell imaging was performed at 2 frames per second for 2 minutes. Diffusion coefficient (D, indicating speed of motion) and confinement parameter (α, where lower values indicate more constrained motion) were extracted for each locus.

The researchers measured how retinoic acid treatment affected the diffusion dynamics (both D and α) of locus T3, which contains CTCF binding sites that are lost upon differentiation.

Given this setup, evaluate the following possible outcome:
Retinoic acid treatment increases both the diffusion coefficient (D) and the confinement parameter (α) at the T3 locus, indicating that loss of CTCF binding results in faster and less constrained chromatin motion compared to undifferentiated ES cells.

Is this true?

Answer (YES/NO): NO